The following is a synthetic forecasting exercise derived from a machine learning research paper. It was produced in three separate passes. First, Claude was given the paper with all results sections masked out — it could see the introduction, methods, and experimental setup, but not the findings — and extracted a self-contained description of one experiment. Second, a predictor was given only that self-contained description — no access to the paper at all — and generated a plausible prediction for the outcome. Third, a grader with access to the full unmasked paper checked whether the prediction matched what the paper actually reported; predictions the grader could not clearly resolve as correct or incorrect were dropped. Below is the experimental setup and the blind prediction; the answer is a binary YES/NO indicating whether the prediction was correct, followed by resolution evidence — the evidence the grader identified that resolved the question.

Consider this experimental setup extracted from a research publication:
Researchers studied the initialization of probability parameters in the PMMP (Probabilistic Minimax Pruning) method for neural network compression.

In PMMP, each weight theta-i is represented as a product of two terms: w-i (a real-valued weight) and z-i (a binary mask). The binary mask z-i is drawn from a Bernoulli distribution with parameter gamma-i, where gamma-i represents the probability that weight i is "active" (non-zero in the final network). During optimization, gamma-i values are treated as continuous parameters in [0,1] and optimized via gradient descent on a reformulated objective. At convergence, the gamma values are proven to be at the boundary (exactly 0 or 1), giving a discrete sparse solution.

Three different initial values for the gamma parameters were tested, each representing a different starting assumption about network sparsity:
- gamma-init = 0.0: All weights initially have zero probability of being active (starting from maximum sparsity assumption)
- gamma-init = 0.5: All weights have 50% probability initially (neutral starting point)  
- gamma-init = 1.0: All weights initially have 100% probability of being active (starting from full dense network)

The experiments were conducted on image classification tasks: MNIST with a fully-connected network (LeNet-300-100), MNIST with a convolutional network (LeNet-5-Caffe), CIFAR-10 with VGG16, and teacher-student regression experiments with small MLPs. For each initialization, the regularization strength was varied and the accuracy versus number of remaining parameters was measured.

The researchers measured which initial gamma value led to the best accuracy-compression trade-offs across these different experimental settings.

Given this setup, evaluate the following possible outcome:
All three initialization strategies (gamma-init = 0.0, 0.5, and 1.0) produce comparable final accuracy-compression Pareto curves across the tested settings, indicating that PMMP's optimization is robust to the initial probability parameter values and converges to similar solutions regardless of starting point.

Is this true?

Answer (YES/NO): NO